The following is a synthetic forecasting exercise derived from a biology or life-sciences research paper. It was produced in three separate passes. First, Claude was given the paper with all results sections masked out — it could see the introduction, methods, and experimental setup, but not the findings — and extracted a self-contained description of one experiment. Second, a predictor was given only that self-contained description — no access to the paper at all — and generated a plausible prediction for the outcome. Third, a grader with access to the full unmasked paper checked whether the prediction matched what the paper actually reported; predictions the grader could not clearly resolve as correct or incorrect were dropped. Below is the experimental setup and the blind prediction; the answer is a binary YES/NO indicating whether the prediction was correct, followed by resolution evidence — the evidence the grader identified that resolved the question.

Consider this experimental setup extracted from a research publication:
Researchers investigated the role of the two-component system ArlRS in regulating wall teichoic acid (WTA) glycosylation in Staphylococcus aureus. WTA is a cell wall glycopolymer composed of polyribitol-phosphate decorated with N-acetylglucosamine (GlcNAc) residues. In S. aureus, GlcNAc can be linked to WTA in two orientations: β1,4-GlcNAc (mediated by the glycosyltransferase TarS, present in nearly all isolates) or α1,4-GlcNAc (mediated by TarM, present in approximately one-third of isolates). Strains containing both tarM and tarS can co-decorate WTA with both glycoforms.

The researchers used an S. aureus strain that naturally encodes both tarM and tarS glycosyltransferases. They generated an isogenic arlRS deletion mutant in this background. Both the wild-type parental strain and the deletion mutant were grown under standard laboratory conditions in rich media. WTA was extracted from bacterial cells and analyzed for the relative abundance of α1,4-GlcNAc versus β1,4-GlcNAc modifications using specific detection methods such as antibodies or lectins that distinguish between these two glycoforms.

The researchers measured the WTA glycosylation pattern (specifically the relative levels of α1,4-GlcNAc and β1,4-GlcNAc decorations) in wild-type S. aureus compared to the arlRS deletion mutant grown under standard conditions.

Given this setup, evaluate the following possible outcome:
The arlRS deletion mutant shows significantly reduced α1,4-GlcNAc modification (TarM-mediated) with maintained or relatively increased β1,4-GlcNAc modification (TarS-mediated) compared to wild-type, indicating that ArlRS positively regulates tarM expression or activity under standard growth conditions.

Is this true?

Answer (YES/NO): NO